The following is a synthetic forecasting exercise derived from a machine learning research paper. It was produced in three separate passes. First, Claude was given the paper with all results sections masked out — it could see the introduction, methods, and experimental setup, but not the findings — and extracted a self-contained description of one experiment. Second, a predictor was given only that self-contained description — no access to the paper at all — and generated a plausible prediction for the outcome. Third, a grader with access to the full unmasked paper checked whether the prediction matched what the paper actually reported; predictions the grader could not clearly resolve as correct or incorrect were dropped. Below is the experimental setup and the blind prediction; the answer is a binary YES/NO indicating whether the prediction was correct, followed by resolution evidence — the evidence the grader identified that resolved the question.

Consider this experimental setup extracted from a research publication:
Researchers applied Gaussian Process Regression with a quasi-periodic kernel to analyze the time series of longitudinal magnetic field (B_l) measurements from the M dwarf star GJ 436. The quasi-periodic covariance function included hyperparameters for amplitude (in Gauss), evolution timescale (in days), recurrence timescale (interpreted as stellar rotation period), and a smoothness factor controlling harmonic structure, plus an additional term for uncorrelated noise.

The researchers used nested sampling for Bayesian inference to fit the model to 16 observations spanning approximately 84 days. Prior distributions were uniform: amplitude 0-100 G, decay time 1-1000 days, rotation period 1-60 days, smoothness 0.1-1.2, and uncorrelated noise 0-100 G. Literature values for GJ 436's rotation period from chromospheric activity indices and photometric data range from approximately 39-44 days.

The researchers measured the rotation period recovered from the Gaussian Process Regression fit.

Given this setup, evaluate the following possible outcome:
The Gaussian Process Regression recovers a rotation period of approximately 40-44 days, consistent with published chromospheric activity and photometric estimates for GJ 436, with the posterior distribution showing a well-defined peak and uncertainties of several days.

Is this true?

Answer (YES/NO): NO